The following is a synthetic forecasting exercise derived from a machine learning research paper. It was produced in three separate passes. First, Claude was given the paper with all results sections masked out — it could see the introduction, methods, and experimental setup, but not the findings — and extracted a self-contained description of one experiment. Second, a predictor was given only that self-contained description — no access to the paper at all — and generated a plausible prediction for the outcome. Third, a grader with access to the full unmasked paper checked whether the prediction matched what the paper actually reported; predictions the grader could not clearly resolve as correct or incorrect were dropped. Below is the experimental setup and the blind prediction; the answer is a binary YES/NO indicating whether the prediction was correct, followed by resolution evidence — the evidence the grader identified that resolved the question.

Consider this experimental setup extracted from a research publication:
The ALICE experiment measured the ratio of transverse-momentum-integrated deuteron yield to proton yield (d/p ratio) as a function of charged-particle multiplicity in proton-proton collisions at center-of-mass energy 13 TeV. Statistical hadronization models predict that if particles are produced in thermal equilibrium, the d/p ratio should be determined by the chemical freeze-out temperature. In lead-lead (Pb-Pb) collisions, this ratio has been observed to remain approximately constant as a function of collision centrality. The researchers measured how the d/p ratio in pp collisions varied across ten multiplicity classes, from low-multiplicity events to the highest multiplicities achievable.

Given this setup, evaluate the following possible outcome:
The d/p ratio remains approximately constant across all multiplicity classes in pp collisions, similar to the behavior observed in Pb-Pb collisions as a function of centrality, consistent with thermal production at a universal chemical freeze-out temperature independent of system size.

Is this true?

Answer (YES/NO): NO